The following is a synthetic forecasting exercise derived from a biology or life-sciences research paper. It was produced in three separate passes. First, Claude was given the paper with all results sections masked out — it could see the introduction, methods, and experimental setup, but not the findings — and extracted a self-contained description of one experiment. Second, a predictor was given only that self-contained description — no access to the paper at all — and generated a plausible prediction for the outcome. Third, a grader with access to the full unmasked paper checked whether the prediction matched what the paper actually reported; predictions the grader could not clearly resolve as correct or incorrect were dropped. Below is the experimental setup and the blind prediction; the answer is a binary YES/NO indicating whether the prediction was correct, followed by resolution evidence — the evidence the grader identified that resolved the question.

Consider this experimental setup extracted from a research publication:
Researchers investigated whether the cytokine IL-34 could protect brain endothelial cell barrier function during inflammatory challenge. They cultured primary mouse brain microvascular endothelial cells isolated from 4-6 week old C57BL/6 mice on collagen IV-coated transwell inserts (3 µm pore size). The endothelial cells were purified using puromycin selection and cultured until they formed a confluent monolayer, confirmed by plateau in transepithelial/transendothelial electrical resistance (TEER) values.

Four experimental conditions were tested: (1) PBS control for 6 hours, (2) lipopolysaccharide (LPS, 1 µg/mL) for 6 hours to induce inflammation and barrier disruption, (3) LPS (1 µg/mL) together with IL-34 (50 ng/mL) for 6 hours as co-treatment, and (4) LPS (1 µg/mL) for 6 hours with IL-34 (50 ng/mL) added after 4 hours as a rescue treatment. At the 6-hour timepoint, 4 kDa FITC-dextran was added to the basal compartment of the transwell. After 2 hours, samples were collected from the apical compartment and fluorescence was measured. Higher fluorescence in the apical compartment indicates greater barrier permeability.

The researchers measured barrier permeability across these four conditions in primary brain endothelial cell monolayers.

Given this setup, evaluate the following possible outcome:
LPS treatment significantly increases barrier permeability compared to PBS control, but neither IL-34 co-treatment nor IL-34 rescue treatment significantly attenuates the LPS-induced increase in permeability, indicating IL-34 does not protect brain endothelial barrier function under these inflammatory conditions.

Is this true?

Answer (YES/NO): NO